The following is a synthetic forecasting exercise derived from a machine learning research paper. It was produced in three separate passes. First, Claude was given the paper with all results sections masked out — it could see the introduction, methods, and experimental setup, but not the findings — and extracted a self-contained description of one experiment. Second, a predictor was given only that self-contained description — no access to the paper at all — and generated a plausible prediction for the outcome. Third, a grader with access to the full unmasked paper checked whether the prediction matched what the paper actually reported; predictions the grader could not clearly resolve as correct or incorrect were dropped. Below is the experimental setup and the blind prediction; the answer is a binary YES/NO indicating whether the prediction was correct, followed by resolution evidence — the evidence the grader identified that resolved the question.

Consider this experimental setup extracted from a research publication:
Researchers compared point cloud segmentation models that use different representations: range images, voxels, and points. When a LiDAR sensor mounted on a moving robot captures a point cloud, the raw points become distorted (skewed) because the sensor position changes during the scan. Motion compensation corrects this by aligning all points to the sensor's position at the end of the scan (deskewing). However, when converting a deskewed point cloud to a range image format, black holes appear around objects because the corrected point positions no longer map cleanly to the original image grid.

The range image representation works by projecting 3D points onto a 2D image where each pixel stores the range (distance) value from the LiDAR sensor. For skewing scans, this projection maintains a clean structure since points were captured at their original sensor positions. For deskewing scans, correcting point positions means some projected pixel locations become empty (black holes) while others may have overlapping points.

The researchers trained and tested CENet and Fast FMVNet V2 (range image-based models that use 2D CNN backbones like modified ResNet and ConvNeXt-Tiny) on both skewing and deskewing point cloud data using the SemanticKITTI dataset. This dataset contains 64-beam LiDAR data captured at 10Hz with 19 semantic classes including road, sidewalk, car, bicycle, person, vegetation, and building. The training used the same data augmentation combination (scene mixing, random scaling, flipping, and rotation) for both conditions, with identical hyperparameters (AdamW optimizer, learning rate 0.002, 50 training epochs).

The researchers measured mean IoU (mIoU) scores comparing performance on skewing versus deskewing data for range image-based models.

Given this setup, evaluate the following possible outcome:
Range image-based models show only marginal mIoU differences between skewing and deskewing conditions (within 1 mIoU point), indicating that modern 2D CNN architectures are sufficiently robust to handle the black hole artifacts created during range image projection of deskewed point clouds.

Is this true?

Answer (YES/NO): NO